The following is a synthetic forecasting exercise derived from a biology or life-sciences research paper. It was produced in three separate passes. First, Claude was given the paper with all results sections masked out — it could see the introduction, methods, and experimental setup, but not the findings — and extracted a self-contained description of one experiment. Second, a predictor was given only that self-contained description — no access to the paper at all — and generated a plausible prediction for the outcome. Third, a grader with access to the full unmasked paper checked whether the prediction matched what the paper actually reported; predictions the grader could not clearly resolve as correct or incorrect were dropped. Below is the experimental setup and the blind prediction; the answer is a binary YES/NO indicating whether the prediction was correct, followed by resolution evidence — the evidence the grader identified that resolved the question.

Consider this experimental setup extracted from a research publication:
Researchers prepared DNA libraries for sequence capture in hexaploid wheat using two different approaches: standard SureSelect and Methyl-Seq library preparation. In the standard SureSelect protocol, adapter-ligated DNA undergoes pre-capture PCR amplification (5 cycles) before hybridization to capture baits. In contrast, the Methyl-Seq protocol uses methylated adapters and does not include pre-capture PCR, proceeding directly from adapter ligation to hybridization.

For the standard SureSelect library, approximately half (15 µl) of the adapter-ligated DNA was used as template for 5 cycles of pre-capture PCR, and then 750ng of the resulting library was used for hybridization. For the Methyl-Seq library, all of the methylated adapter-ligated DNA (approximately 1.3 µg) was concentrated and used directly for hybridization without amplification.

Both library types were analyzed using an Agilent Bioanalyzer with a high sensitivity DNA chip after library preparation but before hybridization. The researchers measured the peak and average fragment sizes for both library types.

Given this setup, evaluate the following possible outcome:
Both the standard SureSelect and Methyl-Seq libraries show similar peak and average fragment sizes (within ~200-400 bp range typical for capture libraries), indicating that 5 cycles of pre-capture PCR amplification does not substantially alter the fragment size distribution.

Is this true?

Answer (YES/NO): YES